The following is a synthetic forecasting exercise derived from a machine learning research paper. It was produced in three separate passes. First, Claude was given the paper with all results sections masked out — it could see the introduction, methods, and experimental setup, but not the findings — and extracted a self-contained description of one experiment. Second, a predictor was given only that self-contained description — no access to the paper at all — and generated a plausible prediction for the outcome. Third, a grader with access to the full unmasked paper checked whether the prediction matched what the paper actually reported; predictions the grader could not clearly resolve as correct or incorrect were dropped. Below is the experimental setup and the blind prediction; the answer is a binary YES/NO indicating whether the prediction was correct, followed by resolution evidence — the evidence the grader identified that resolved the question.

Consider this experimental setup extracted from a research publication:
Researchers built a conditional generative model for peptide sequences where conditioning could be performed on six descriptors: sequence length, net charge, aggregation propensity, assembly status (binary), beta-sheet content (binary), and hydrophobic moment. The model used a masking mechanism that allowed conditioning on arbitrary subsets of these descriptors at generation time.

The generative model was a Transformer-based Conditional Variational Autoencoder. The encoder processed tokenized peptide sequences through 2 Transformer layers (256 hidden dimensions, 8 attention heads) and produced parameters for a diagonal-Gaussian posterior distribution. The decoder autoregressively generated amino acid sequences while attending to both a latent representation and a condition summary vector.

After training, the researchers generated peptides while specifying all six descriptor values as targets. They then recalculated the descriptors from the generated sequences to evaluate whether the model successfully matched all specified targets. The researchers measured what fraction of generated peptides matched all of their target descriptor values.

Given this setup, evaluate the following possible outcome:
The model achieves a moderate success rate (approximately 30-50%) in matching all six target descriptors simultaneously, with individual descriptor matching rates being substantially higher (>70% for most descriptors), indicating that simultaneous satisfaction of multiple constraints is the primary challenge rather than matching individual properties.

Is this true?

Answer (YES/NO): NO